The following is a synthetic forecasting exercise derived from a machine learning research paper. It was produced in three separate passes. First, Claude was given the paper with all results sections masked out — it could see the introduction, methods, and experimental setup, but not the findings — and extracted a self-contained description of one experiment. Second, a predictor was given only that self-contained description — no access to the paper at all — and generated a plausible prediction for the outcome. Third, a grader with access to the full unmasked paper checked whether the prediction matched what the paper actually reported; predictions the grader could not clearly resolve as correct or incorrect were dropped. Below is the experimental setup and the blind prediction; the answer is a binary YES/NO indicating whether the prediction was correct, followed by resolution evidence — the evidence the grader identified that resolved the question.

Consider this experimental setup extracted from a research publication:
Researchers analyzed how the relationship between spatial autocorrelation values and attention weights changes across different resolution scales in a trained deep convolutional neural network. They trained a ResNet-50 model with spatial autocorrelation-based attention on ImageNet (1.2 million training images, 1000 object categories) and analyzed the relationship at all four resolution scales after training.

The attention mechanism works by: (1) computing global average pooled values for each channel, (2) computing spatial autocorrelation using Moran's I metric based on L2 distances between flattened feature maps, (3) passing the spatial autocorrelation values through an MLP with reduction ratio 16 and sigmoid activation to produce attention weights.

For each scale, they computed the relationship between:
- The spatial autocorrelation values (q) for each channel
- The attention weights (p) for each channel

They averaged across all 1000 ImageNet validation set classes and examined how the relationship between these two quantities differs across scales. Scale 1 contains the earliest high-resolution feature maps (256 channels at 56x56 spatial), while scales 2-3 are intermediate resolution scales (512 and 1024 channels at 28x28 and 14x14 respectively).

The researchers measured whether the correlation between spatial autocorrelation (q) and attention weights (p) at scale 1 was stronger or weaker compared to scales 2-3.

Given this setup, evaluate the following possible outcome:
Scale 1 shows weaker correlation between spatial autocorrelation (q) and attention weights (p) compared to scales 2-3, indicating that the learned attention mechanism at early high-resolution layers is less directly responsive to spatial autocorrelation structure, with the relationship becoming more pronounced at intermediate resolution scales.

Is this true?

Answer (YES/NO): YES